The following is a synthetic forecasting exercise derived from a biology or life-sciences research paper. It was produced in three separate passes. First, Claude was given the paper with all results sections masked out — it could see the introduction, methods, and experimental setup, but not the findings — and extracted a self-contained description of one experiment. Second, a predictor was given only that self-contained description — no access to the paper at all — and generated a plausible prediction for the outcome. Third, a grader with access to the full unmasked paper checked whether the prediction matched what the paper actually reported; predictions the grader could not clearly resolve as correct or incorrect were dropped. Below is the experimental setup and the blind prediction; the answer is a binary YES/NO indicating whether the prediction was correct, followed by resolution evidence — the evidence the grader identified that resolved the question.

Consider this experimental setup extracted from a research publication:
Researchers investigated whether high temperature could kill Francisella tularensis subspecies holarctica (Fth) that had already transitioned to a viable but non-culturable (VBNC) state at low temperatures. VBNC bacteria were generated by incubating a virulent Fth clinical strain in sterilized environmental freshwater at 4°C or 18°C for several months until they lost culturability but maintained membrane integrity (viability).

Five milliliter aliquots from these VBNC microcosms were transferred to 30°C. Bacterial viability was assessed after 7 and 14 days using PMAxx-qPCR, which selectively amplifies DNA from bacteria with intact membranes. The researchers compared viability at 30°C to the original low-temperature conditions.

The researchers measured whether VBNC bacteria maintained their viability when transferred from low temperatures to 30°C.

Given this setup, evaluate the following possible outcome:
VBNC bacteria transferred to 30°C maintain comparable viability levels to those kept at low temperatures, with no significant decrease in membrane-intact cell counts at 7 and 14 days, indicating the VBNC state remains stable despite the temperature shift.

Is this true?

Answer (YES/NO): NO